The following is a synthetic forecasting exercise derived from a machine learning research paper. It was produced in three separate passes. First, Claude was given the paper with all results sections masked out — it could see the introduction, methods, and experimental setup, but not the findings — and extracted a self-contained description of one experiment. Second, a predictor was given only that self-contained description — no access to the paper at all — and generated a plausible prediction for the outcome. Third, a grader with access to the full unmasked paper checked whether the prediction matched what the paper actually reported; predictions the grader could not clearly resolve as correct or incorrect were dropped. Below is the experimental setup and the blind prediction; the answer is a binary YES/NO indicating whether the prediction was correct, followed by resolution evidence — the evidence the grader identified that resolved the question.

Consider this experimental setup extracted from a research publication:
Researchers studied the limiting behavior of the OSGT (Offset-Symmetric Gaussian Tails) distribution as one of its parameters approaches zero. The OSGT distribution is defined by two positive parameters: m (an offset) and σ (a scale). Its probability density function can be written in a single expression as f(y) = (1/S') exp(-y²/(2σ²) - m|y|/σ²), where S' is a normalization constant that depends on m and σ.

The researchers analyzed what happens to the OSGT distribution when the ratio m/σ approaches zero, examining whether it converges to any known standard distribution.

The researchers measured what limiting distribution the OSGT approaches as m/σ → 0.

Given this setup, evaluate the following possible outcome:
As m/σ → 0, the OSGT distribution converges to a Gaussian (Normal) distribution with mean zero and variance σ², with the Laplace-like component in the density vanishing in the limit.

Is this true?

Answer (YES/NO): YES